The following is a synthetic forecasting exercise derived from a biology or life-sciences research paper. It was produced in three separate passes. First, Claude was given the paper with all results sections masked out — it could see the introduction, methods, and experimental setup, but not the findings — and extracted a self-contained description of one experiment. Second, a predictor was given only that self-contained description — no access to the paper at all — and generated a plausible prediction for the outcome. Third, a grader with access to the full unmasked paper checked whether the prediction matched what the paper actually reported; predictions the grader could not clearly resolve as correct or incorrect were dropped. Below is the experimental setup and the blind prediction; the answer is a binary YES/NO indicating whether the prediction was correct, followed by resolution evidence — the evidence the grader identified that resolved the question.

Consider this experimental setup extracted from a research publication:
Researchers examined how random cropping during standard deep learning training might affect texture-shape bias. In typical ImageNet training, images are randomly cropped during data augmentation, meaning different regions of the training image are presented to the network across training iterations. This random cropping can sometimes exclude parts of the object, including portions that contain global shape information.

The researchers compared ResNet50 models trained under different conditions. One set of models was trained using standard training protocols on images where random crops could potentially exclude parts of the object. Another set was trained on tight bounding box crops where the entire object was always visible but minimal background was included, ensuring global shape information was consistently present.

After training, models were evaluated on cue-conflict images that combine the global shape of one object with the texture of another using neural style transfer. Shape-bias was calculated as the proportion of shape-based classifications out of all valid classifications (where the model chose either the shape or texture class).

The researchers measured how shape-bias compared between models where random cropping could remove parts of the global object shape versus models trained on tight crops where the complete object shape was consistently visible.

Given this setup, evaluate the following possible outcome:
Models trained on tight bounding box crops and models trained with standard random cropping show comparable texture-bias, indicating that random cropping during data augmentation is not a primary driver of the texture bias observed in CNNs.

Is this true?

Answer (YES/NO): NO